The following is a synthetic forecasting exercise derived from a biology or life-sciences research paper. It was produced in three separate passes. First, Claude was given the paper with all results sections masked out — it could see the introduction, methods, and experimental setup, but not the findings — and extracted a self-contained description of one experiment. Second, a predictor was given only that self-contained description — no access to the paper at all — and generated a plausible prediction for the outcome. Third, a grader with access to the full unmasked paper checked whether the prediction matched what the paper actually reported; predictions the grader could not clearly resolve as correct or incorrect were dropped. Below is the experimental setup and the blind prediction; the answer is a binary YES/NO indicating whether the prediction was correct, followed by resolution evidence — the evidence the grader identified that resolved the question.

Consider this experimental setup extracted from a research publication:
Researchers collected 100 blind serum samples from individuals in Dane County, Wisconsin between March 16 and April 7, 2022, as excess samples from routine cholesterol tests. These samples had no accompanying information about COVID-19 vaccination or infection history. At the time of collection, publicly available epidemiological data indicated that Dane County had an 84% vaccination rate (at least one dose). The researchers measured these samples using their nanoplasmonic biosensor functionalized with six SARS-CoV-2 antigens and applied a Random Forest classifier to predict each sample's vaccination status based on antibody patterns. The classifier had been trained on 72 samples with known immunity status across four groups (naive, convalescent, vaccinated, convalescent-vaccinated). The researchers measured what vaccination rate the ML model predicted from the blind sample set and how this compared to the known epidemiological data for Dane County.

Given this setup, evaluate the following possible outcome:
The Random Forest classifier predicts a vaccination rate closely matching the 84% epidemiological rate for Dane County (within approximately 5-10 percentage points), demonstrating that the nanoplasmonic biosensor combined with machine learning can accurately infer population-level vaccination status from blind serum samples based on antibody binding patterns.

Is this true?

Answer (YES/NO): YES